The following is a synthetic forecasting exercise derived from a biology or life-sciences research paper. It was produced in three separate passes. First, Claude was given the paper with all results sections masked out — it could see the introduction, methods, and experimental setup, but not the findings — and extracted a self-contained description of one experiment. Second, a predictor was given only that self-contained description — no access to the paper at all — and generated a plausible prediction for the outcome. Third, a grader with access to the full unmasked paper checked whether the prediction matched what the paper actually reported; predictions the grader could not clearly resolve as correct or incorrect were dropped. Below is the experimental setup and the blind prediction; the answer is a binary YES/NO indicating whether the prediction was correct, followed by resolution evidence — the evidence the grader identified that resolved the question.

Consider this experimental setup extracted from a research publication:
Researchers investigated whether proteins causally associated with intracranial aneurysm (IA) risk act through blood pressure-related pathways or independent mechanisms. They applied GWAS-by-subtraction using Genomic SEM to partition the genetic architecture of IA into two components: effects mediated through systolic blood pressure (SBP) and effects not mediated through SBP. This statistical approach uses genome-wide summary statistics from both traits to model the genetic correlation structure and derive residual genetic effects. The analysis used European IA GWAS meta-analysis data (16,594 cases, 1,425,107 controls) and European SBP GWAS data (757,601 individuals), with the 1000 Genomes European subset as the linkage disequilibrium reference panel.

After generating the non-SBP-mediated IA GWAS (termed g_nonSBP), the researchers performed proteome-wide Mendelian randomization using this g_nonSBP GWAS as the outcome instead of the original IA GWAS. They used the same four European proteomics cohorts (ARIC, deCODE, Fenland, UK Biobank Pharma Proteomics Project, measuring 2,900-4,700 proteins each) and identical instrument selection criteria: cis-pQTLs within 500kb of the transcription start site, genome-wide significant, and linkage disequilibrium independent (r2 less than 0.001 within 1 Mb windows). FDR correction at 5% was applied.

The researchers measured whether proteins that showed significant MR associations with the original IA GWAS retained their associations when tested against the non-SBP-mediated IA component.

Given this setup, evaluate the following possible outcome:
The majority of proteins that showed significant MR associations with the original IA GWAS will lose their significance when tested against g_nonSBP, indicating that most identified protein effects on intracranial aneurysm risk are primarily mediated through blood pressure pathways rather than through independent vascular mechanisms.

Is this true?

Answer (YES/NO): YES